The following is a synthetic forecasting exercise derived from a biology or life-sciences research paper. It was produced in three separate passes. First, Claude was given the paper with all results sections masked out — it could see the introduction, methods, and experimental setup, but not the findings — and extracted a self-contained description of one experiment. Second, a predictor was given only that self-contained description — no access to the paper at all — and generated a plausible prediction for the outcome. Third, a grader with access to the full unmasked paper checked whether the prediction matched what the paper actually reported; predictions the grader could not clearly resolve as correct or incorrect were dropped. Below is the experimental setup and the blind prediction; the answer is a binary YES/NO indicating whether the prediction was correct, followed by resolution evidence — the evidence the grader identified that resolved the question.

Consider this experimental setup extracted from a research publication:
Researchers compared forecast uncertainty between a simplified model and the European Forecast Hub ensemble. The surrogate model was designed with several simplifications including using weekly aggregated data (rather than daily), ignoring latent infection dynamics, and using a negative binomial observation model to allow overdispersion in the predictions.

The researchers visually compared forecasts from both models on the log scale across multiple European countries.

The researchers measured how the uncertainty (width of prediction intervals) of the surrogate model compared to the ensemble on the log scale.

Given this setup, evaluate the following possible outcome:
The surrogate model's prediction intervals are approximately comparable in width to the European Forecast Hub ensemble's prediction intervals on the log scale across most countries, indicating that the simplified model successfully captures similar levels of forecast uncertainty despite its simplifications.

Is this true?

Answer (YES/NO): NO